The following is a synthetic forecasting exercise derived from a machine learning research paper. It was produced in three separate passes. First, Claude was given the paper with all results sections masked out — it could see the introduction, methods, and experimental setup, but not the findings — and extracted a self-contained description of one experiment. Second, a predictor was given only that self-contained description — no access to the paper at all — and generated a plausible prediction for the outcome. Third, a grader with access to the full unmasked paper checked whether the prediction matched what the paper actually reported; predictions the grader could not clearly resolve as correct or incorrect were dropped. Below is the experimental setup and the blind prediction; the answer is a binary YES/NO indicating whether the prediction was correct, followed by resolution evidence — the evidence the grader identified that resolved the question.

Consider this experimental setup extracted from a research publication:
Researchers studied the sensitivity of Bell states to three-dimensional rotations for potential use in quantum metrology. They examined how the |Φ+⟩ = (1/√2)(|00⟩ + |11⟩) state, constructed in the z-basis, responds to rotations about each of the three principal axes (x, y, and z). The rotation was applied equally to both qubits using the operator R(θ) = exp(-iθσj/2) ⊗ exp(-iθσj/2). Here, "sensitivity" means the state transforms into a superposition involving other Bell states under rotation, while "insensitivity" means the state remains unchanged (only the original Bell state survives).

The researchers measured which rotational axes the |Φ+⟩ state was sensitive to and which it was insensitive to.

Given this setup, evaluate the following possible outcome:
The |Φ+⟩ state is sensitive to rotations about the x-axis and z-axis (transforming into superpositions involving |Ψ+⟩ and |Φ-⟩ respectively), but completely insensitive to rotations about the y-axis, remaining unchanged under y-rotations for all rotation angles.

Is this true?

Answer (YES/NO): YES